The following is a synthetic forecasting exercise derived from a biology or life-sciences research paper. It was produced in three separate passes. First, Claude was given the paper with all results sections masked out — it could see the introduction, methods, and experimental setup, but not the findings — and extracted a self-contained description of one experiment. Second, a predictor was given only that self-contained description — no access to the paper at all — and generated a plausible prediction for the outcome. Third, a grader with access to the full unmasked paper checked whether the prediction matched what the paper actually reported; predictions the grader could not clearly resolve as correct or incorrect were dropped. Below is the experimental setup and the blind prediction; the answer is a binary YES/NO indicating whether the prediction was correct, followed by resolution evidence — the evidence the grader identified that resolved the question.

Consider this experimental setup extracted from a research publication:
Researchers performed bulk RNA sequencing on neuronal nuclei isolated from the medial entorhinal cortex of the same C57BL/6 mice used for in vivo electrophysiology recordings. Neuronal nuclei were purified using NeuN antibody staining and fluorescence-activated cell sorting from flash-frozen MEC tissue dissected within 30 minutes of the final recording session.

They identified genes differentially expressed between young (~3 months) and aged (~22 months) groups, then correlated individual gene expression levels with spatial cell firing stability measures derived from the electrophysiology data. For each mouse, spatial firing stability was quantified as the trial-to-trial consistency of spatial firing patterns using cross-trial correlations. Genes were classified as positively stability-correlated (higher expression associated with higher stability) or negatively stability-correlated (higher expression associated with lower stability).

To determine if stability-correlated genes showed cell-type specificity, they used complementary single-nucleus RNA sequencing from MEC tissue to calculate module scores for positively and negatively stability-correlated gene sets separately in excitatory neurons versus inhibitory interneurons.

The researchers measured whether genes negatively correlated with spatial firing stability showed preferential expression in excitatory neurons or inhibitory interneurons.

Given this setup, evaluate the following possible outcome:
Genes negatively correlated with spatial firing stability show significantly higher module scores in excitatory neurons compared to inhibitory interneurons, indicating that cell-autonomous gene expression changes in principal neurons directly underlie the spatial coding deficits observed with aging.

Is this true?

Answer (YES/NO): NO